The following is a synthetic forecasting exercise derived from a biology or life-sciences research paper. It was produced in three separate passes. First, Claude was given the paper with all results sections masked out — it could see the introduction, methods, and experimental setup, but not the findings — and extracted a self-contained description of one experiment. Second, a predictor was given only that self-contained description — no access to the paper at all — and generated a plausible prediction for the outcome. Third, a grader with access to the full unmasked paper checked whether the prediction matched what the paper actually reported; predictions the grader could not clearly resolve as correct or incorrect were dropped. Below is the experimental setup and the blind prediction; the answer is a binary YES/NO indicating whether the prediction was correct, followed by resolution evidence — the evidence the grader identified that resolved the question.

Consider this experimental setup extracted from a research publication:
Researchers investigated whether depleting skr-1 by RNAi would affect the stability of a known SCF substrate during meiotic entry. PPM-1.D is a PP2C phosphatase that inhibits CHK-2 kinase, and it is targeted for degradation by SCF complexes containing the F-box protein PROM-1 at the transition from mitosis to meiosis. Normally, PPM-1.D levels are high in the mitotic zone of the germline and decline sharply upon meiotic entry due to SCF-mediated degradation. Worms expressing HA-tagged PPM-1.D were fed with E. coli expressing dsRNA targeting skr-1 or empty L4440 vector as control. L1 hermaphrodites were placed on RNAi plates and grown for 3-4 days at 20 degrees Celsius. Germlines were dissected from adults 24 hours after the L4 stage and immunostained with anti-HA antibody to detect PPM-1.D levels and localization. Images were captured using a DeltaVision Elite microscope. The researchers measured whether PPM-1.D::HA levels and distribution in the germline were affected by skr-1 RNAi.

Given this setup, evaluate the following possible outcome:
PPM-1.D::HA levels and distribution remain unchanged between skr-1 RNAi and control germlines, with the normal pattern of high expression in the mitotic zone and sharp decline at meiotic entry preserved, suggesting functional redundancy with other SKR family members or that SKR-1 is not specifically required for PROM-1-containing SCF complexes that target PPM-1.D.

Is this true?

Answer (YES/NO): NO